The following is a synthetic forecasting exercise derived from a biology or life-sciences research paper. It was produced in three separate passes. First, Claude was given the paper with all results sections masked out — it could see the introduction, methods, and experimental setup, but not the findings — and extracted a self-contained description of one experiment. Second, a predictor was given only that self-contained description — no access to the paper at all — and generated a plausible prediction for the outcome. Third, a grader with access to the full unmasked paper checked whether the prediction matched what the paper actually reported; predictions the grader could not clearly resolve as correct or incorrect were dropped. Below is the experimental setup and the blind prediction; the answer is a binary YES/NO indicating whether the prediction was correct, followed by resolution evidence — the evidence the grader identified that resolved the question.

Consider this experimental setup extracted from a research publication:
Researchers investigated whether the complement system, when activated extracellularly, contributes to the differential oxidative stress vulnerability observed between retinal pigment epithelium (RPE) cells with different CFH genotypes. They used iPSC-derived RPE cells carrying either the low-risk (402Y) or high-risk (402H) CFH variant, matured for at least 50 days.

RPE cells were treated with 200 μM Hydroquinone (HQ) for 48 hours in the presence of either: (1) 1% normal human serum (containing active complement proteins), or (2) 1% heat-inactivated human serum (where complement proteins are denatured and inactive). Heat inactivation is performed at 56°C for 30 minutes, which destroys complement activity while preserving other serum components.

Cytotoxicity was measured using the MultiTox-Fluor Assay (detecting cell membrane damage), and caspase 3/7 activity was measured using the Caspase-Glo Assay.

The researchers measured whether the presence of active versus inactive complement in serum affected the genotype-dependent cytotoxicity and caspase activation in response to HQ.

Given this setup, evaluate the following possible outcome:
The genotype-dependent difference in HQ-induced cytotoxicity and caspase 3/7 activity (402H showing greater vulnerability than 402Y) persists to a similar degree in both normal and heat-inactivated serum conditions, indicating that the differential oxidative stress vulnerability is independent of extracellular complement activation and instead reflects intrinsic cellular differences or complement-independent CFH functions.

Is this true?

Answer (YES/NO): YES